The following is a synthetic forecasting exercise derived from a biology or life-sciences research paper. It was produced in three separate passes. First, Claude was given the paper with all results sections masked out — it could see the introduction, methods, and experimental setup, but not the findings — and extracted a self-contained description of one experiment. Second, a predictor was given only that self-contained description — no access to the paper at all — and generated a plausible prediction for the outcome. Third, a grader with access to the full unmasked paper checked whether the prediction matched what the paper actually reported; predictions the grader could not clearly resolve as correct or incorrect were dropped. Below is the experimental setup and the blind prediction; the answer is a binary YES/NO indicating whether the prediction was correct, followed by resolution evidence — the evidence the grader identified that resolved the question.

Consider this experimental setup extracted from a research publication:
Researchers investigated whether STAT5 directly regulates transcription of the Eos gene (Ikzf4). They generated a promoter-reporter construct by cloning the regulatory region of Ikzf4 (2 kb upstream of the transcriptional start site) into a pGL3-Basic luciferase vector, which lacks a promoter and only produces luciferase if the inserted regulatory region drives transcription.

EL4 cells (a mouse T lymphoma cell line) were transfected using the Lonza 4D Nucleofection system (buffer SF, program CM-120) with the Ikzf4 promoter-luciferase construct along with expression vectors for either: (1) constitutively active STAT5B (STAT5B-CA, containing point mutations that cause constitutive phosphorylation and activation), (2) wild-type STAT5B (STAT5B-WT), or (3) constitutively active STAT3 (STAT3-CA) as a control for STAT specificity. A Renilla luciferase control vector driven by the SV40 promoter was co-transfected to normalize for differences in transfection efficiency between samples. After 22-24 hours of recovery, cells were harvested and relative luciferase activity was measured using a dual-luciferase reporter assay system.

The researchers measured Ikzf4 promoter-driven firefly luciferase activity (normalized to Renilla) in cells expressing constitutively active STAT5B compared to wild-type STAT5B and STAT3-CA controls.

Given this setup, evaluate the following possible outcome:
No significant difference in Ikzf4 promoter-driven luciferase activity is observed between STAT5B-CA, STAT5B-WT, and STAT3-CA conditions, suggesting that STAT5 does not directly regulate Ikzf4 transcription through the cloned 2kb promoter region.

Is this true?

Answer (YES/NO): NO